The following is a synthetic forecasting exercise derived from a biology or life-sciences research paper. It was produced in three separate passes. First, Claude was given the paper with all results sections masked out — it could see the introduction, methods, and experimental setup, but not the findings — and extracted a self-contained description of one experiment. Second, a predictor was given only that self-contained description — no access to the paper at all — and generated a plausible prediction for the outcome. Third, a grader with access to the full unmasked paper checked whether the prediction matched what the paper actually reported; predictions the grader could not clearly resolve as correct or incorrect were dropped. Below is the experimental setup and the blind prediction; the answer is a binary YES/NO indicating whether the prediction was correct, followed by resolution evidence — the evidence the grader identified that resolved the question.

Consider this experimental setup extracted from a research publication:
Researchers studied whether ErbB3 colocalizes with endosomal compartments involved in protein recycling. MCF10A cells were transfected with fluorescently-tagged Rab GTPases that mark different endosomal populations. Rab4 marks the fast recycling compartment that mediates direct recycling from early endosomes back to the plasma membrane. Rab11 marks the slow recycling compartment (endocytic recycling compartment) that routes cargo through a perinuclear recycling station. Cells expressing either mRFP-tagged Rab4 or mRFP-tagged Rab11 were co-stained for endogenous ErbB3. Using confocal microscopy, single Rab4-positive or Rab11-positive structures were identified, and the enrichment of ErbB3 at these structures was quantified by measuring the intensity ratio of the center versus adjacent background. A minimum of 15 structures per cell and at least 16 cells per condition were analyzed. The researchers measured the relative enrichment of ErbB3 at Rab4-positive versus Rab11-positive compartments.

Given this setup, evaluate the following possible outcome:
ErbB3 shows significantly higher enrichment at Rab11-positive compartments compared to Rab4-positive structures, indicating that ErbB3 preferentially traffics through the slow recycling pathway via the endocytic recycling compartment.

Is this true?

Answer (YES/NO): NO